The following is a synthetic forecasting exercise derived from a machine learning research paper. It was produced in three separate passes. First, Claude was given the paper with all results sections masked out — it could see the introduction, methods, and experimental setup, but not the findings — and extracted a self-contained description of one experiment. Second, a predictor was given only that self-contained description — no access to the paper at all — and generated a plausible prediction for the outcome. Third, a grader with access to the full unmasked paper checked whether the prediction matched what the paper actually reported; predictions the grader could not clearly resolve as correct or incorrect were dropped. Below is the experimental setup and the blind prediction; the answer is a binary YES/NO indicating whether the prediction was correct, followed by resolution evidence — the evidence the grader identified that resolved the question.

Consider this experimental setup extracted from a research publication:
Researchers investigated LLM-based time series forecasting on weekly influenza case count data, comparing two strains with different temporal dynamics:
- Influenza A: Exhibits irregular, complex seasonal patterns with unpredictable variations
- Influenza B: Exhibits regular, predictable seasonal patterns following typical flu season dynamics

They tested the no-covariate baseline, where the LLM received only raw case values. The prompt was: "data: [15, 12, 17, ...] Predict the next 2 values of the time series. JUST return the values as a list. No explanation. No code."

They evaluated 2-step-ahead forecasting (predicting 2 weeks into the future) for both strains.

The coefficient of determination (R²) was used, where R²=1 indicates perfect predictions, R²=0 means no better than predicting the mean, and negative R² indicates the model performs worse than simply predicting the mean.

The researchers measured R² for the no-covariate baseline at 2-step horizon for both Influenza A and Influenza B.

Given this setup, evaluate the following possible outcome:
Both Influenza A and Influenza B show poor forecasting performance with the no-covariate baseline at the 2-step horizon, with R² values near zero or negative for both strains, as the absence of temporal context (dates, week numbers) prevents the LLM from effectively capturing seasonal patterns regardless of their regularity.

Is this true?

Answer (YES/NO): NO